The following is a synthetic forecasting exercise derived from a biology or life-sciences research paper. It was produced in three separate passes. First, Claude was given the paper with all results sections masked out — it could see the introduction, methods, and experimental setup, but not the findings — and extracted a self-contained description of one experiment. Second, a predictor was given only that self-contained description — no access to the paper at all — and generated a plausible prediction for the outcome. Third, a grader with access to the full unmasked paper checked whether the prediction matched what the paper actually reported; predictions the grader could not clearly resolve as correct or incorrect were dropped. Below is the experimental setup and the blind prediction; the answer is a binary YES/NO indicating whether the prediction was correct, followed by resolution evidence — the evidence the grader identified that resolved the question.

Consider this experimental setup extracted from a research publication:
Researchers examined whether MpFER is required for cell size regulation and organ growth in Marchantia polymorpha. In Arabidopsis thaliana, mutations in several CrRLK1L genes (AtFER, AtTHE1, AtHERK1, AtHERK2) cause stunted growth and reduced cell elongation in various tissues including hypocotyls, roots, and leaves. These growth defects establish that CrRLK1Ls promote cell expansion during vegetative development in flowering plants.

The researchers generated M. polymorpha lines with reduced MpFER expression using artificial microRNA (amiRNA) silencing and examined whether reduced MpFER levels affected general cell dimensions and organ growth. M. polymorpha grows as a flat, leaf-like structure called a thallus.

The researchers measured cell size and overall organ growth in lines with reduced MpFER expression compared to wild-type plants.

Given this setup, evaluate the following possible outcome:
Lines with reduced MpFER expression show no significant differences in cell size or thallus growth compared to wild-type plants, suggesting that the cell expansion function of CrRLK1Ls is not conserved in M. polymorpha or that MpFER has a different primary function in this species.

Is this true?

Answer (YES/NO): NO